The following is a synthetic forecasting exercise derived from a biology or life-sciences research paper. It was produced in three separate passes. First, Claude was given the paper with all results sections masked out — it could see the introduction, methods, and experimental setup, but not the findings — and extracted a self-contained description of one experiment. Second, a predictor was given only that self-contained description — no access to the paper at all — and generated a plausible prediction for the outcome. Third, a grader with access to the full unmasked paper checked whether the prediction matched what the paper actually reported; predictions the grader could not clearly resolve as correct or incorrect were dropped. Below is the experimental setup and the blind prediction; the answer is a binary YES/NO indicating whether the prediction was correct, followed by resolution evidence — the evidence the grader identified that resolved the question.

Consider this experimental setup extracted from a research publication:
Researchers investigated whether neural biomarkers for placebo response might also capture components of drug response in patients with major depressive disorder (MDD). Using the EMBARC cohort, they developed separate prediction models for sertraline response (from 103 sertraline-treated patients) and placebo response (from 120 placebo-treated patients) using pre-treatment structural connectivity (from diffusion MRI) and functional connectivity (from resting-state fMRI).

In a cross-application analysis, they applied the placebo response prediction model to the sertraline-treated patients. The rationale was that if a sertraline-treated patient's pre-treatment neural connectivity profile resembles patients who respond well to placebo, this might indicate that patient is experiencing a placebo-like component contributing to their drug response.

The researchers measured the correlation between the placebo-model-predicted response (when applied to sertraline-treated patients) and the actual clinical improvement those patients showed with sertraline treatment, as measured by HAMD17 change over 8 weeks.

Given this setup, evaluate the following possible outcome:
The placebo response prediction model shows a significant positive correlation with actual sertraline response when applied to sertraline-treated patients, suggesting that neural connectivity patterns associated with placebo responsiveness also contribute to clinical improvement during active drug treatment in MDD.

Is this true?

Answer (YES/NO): NO